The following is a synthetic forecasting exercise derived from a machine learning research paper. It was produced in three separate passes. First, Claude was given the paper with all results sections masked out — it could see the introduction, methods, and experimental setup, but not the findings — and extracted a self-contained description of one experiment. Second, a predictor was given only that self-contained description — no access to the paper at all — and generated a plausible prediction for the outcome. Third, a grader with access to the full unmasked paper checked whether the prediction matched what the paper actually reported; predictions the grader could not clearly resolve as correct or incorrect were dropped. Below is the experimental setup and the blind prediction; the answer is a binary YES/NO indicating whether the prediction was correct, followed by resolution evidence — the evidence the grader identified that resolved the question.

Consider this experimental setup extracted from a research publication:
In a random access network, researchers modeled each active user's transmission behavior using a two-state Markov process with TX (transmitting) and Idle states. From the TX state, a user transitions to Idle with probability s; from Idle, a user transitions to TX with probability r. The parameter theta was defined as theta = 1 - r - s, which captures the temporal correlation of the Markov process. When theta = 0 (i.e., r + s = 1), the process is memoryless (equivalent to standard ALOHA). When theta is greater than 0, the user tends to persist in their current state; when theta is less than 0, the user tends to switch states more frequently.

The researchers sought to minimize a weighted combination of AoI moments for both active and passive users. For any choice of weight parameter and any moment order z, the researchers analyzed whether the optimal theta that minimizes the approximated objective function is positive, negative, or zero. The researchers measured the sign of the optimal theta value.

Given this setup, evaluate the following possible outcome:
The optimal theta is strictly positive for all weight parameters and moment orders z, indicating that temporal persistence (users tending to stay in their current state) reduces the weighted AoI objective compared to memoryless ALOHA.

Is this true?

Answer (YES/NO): NO